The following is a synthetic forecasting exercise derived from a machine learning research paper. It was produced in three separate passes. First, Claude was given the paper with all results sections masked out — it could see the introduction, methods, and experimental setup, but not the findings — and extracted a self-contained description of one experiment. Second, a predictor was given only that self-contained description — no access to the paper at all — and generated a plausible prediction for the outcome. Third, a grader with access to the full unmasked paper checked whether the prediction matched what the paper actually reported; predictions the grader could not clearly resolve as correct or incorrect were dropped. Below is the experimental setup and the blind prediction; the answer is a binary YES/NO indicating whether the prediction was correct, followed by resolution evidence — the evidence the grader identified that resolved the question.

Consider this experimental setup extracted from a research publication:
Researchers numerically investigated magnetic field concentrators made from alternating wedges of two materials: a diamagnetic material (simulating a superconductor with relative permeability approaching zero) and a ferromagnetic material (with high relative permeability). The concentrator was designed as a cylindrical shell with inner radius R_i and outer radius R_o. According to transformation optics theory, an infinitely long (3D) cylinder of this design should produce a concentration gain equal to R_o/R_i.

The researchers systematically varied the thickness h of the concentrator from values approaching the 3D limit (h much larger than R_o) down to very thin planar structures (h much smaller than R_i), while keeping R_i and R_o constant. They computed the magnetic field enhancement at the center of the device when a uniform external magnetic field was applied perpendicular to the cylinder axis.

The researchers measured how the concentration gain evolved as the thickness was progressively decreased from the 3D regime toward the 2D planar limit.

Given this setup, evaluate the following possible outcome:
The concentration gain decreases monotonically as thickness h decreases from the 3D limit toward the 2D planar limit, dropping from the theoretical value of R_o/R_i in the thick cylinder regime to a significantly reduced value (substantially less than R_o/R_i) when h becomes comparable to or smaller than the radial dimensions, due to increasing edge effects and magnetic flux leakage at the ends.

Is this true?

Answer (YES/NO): YES